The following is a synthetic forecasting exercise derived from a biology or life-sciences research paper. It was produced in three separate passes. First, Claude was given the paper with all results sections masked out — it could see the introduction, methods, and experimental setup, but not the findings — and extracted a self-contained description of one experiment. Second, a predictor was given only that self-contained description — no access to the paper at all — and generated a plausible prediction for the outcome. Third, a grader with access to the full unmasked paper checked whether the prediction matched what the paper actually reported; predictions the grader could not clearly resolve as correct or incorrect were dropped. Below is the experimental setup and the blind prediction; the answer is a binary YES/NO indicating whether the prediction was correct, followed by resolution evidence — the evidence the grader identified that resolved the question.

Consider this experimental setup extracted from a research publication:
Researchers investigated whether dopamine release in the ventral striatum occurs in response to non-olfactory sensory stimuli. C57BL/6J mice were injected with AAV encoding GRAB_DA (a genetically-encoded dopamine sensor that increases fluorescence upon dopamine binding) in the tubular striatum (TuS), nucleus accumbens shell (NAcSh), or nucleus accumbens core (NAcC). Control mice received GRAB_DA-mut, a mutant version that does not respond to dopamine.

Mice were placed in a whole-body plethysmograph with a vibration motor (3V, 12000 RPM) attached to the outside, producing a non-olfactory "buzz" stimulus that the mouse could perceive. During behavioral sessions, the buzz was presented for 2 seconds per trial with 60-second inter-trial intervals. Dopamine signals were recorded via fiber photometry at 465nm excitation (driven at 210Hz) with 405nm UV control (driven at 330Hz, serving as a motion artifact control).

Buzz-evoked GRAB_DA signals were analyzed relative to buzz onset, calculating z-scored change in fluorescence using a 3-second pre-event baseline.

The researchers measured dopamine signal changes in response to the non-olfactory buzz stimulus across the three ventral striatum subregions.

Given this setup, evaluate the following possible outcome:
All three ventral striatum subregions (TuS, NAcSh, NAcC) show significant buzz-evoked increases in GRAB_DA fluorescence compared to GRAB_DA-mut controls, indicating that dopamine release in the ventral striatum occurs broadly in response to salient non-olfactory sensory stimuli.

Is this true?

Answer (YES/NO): NO